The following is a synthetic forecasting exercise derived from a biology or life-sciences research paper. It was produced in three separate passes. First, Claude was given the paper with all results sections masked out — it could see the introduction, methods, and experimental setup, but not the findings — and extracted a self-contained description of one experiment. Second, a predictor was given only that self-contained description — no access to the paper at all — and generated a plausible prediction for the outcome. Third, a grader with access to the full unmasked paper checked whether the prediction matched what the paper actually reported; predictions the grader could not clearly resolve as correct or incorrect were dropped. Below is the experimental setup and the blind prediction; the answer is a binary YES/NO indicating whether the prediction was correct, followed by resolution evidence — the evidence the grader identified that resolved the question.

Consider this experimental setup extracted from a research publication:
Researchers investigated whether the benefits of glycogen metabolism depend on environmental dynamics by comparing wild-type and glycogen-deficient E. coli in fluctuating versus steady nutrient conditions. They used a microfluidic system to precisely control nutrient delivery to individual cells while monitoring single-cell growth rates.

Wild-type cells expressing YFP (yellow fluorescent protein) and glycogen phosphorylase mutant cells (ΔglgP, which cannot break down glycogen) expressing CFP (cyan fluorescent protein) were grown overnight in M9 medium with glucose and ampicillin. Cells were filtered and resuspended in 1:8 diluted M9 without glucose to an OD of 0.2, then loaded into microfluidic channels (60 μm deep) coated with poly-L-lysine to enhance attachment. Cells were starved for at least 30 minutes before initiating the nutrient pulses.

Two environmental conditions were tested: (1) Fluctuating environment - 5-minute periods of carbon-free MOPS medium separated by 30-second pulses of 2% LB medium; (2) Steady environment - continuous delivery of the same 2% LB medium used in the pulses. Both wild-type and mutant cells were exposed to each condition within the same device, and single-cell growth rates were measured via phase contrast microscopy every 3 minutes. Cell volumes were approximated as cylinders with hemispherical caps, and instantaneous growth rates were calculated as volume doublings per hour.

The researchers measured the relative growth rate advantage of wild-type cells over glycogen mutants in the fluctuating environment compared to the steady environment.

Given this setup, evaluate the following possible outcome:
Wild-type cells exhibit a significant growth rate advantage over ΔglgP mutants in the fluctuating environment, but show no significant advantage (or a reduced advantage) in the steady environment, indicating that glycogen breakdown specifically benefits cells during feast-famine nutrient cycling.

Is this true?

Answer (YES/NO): YES